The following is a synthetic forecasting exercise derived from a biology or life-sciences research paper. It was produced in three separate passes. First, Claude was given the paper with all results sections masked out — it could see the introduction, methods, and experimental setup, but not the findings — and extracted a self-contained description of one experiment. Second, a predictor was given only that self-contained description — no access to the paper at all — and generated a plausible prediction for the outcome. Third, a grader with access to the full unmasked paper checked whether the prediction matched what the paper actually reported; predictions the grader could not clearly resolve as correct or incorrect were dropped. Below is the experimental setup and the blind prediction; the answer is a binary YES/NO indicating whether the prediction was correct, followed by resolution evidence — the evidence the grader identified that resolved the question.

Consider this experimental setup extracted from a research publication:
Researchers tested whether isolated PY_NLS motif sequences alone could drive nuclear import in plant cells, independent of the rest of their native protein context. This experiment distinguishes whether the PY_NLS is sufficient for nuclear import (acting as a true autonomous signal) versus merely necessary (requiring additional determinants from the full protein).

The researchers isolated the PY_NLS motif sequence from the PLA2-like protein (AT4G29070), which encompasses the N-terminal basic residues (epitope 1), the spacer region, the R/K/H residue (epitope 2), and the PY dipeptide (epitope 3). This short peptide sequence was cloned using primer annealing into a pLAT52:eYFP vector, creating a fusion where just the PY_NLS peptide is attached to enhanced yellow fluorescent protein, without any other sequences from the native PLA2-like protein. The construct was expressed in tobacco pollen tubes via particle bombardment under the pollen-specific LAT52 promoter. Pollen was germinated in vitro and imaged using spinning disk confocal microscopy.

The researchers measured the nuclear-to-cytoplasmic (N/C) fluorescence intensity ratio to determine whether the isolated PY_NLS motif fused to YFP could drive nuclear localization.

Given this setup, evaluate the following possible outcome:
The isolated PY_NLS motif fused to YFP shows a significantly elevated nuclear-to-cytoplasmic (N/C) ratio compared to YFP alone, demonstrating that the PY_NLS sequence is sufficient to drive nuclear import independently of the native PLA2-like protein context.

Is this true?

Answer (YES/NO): YES